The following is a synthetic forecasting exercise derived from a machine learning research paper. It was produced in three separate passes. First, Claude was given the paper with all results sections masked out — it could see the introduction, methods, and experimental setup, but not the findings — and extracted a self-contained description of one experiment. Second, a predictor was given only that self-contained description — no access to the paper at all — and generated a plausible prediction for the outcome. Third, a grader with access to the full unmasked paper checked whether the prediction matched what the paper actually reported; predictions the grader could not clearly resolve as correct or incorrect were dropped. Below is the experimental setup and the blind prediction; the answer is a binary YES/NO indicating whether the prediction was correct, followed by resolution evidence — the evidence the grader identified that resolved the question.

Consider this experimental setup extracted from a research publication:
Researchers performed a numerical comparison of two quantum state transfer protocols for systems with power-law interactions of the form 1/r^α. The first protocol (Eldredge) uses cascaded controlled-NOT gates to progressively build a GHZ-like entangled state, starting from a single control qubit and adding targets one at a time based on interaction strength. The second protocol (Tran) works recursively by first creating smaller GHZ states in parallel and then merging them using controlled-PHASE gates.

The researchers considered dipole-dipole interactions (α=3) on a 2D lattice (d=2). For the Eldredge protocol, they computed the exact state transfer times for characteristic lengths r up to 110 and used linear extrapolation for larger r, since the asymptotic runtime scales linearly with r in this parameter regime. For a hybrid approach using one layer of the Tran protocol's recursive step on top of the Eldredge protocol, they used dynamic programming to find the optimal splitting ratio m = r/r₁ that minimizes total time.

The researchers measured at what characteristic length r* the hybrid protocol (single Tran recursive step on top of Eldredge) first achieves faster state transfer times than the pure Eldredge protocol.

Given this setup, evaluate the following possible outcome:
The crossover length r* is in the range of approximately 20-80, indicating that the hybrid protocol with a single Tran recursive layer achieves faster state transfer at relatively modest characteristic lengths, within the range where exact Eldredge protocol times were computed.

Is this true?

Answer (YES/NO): NO